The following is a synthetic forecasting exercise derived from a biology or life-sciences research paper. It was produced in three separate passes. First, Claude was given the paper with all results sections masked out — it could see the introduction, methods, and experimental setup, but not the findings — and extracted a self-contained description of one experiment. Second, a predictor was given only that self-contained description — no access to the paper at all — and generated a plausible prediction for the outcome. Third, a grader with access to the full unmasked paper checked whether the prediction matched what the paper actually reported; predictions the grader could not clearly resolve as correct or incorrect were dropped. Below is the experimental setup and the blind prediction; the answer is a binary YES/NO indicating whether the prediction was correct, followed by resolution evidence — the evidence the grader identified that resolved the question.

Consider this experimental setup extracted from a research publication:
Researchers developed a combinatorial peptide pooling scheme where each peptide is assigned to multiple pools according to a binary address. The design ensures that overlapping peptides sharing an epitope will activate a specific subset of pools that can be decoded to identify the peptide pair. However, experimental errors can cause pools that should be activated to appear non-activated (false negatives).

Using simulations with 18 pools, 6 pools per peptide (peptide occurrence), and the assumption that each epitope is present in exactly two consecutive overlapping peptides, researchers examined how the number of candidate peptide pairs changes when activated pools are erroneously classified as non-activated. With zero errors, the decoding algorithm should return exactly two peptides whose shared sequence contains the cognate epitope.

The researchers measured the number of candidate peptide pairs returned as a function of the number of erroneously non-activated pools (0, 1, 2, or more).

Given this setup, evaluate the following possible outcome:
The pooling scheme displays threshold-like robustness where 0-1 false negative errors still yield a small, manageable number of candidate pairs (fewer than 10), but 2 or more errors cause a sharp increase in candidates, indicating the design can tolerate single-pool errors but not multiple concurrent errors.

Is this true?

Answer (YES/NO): NO